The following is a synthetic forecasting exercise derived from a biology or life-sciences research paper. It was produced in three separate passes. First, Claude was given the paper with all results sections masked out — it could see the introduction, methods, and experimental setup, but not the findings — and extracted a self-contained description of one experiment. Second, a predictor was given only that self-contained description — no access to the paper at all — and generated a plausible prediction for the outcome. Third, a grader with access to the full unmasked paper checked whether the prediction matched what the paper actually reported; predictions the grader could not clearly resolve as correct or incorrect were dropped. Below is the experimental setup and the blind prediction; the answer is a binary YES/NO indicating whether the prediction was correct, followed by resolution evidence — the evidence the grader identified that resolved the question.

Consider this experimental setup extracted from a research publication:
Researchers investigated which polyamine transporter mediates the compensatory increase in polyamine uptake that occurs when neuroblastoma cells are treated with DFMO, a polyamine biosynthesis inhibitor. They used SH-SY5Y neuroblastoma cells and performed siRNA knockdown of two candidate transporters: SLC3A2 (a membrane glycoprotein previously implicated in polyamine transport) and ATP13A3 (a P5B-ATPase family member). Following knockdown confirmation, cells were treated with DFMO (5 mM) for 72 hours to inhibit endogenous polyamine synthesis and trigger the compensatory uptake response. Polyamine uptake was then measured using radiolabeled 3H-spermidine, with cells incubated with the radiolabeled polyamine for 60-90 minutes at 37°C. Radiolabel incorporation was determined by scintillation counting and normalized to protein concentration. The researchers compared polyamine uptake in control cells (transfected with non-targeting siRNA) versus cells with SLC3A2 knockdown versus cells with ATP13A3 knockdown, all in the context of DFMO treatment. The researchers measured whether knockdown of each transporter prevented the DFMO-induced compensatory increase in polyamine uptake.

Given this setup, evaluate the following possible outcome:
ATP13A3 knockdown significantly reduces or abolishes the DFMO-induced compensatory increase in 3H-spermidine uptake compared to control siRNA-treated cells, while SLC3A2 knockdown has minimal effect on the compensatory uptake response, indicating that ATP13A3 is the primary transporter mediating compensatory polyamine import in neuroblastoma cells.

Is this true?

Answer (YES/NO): YES